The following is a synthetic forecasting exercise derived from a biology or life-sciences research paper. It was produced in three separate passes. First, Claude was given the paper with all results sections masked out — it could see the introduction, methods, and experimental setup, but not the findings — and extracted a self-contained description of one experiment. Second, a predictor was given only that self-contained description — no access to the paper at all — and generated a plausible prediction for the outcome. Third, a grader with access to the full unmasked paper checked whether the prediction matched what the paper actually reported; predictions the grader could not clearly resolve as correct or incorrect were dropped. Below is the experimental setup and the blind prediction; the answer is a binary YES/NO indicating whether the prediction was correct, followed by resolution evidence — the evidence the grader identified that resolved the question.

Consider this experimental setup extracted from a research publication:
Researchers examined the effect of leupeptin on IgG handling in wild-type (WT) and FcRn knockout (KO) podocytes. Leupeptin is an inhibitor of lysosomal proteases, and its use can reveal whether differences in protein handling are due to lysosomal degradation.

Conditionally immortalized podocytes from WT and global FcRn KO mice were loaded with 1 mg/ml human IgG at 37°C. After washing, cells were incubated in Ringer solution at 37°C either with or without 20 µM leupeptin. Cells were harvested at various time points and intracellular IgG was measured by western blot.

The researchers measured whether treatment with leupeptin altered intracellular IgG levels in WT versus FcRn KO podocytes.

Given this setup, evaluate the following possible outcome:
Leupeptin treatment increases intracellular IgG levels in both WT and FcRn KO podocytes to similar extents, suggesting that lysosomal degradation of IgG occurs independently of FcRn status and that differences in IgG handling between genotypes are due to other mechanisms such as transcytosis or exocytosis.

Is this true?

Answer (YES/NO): NO